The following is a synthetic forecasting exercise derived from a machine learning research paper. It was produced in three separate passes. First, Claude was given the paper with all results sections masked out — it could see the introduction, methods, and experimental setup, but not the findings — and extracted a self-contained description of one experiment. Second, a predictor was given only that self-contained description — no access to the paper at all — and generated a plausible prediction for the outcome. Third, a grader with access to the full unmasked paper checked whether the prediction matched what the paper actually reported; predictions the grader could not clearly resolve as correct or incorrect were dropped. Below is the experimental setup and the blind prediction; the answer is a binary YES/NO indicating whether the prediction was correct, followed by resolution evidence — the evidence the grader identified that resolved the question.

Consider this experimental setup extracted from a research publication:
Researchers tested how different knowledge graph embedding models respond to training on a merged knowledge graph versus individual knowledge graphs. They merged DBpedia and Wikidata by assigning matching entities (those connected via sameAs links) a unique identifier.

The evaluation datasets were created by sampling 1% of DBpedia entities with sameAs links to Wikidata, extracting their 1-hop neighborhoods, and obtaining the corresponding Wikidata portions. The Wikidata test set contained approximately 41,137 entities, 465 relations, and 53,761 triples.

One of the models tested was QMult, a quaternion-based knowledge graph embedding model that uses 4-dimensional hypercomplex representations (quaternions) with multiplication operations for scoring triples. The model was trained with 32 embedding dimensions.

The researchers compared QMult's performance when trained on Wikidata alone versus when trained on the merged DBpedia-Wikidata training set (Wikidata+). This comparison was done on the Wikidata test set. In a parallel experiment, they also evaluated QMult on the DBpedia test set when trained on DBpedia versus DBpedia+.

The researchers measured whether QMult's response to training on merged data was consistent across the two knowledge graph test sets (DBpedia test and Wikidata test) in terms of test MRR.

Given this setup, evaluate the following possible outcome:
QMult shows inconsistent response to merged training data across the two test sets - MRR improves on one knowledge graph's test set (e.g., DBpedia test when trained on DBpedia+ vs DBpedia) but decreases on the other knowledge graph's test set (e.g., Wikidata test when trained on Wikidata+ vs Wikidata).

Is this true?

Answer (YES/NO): YES